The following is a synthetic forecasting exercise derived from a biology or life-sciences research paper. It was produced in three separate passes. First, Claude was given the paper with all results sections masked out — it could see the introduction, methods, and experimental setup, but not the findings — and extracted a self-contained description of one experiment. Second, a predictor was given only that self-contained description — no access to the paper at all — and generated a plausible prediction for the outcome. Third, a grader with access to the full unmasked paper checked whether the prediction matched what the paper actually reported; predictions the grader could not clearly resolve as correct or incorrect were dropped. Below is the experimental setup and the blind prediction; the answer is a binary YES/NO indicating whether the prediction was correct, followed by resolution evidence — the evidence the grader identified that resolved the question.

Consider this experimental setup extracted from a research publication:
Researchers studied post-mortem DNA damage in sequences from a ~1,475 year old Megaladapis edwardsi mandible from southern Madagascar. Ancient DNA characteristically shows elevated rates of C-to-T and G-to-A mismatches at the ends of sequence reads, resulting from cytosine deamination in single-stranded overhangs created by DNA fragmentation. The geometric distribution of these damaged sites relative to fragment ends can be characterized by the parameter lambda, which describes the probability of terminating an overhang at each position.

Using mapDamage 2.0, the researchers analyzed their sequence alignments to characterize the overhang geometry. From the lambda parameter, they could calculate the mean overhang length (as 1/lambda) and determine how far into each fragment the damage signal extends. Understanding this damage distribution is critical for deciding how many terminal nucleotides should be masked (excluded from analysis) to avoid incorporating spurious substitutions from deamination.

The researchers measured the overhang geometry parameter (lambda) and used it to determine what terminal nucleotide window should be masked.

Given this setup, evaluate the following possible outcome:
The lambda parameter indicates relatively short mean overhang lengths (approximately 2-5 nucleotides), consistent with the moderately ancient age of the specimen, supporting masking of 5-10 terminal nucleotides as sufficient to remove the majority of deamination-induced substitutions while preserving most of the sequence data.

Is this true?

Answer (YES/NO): YES